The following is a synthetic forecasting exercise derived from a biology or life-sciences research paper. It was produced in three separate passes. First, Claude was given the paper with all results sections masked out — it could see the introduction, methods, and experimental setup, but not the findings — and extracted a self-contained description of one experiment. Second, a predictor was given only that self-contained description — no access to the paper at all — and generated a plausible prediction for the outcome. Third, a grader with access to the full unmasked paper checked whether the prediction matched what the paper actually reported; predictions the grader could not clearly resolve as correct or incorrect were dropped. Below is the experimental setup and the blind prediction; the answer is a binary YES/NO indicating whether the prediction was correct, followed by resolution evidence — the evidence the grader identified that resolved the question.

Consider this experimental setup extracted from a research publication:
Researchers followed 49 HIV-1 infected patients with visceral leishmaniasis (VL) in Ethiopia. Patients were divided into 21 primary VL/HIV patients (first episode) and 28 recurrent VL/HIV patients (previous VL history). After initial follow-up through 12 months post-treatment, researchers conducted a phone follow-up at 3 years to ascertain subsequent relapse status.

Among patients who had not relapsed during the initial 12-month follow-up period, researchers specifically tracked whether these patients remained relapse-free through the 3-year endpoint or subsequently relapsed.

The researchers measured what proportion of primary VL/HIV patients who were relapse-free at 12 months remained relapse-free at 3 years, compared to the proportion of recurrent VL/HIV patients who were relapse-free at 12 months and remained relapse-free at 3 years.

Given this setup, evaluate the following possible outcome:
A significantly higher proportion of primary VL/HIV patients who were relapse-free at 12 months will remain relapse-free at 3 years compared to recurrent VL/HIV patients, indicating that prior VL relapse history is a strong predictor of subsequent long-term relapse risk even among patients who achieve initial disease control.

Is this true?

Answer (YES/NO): YES